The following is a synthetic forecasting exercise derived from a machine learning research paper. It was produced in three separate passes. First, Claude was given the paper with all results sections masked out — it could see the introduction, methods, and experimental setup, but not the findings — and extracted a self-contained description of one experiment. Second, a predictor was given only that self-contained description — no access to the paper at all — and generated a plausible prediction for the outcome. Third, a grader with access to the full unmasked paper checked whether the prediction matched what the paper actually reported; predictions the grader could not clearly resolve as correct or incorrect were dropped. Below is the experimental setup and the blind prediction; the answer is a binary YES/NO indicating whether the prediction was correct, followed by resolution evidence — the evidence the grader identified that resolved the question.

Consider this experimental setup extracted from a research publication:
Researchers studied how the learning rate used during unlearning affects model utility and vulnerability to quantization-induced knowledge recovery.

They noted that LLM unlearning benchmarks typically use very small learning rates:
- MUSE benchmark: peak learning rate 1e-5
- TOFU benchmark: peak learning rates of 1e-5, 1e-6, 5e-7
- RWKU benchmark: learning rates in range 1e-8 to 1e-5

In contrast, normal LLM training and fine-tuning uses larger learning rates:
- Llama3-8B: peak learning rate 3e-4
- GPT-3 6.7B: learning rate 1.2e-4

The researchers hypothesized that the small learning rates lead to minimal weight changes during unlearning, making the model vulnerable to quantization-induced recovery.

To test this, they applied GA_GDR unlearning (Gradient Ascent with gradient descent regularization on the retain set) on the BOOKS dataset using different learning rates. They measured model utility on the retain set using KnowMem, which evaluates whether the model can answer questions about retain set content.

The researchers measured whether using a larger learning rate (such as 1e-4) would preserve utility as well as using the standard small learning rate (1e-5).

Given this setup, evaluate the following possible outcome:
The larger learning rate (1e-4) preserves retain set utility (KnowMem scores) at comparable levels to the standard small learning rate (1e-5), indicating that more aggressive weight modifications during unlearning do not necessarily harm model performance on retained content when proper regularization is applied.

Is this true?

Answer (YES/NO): NO